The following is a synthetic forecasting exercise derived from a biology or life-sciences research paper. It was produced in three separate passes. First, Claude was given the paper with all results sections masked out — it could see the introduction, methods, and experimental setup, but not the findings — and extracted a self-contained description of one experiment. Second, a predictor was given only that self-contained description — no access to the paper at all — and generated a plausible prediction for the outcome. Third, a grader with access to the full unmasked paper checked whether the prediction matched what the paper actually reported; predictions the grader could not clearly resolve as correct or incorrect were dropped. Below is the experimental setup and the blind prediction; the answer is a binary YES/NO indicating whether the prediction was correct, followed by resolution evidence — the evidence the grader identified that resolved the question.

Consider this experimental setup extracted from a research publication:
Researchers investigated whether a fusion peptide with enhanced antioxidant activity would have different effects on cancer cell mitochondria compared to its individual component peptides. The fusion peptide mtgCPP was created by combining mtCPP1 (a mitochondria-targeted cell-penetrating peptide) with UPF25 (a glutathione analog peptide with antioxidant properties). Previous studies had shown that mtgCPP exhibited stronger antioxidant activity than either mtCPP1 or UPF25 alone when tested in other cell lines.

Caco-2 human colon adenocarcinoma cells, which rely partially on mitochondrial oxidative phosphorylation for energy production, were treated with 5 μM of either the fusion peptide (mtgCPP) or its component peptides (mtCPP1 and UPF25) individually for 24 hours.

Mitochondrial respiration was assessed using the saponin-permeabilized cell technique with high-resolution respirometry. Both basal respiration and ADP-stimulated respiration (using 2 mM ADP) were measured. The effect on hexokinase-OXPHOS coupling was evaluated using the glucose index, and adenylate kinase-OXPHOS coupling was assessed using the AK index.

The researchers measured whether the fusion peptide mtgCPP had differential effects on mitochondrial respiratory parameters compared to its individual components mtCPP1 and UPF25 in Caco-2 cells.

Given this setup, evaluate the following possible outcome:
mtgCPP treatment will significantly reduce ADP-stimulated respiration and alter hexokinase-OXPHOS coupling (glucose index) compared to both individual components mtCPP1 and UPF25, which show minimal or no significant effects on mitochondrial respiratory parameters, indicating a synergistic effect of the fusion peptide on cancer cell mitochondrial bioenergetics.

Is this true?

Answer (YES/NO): NO